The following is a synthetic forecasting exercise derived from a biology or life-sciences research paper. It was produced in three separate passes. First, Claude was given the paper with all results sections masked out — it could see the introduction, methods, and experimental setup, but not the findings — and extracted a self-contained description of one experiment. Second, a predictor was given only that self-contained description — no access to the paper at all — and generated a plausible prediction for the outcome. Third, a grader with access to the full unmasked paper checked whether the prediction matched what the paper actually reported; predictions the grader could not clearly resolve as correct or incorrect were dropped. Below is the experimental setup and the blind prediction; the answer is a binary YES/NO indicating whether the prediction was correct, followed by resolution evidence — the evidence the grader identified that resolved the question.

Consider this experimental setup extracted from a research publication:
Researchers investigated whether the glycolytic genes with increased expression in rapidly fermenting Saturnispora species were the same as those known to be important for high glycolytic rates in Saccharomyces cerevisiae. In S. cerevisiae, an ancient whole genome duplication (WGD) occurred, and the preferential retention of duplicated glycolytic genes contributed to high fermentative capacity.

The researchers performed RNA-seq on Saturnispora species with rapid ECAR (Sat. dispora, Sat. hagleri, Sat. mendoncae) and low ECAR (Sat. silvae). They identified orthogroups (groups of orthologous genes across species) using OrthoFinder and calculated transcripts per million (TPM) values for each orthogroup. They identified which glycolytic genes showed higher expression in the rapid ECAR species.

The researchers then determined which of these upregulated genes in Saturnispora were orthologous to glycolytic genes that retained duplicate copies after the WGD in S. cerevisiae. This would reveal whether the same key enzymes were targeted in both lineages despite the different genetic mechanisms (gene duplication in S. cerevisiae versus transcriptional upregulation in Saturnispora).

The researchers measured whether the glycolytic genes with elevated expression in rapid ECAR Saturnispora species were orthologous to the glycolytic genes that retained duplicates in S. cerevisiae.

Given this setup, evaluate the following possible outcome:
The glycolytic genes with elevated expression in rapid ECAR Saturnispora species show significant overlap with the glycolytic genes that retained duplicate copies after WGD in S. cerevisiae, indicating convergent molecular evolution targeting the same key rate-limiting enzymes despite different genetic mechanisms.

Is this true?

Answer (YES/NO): YES